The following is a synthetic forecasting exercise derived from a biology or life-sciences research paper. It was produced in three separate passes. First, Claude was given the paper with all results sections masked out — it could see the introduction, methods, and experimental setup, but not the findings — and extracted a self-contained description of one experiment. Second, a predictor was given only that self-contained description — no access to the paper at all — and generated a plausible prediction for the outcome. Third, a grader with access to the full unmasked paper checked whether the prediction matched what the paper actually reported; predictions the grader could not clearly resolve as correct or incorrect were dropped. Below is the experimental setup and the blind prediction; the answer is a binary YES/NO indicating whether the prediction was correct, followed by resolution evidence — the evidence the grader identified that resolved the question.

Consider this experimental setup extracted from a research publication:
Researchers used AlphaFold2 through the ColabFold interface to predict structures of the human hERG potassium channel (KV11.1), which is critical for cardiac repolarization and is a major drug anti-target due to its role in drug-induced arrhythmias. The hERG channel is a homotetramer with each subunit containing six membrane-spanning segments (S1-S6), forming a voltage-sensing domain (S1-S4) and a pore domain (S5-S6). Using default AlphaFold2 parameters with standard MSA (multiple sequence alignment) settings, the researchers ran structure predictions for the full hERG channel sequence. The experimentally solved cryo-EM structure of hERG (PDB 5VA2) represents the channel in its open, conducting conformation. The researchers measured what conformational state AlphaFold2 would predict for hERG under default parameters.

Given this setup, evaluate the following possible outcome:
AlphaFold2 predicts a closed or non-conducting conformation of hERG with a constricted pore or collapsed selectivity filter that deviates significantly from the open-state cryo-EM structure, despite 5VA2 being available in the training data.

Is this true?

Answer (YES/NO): NO